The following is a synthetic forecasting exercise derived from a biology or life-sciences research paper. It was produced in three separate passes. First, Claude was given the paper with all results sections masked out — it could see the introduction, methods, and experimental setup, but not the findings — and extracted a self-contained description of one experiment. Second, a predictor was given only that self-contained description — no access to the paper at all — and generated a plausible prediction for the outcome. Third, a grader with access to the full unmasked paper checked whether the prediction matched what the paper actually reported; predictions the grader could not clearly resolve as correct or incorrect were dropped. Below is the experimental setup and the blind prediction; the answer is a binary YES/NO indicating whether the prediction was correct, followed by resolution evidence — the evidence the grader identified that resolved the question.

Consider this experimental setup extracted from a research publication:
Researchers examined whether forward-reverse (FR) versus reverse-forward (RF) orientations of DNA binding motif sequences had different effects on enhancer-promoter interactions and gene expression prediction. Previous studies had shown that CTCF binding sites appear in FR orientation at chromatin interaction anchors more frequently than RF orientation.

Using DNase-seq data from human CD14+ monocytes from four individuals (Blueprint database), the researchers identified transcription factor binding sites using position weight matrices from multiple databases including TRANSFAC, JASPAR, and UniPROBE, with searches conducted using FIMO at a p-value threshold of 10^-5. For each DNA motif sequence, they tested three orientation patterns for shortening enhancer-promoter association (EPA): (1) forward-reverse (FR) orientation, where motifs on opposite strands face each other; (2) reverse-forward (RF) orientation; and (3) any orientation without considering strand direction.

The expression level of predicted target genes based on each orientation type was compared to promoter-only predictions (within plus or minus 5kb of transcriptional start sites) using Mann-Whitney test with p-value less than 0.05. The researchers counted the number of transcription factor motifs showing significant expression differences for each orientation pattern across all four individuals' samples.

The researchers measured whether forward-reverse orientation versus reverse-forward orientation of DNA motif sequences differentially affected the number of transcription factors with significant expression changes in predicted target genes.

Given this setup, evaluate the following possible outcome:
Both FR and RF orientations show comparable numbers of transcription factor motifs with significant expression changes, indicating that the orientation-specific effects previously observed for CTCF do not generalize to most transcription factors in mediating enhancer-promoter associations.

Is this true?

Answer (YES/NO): NO